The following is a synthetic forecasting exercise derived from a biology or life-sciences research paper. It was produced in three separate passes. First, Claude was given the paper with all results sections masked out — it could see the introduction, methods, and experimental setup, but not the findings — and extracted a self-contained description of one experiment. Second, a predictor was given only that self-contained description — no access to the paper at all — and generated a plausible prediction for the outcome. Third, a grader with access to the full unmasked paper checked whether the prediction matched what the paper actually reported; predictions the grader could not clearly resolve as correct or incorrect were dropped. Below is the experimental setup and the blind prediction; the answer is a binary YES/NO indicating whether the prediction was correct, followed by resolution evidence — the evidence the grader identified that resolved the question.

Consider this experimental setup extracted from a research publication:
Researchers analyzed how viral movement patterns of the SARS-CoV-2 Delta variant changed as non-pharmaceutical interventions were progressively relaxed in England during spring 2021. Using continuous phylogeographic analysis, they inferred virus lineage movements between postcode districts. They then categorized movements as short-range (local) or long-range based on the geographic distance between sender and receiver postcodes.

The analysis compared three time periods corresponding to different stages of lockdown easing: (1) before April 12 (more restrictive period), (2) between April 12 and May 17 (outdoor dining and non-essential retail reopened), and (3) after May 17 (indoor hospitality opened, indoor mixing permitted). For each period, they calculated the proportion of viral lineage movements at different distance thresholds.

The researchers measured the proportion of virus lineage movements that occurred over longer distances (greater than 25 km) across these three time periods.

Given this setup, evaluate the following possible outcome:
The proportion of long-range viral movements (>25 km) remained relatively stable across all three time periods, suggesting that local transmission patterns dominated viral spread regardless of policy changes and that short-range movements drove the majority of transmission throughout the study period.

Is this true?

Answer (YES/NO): NO